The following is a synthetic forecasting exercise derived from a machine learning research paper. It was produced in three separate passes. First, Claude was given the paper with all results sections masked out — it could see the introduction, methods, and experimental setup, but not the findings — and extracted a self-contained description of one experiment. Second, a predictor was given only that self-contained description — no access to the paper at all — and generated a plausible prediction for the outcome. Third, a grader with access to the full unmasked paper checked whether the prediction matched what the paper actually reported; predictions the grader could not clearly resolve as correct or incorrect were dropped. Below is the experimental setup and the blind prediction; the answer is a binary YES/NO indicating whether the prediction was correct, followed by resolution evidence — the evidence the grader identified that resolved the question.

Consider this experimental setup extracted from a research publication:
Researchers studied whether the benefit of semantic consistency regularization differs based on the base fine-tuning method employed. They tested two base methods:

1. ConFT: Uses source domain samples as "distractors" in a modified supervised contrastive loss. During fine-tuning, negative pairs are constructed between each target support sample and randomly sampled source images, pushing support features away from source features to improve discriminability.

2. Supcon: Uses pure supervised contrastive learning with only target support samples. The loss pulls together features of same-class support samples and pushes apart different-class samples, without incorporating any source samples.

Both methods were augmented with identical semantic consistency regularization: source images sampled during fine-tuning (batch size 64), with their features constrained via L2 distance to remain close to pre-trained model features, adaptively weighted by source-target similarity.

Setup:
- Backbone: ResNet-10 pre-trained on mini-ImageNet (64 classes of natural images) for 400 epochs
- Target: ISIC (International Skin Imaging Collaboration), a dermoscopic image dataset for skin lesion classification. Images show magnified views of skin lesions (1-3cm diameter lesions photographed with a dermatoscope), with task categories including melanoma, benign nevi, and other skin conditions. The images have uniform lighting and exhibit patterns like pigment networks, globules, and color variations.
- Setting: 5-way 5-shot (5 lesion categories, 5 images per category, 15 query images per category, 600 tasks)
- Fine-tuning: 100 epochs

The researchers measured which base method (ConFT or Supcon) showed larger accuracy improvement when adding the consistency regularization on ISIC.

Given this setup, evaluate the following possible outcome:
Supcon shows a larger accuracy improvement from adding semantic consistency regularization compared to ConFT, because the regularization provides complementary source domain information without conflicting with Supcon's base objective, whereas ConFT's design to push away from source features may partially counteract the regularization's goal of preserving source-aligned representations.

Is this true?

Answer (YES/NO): YES